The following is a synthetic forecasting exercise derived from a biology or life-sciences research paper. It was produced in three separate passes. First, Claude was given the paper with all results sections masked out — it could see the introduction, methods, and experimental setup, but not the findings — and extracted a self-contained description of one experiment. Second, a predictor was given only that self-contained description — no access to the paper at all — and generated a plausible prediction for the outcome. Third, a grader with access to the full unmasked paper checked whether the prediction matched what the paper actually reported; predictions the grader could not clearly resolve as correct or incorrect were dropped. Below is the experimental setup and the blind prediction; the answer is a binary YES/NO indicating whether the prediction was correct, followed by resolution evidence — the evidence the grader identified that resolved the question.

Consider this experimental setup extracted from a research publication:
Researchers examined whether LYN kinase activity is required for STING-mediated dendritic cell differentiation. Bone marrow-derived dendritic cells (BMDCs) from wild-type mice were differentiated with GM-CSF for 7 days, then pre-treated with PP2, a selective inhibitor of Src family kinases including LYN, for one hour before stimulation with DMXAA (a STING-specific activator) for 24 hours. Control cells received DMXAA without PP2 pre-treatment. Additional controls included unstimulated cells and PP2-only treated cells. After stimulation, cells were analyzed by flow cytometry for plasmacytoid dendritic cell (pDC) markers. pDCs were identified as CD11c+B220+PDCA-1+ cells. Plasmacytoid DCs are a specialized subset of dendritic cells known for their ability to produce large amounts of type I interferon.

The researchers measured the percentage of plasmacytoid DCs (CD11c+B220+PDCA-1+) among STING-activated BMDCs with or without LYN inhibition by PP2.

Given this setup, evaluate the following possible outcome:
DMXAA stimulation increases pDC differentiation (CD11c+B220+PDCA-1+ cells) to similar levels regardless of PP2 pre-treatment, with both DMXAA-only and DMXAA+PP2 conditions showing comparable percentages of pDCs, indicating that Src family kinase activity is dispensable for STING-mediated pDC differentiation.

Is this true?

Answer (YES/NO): NO